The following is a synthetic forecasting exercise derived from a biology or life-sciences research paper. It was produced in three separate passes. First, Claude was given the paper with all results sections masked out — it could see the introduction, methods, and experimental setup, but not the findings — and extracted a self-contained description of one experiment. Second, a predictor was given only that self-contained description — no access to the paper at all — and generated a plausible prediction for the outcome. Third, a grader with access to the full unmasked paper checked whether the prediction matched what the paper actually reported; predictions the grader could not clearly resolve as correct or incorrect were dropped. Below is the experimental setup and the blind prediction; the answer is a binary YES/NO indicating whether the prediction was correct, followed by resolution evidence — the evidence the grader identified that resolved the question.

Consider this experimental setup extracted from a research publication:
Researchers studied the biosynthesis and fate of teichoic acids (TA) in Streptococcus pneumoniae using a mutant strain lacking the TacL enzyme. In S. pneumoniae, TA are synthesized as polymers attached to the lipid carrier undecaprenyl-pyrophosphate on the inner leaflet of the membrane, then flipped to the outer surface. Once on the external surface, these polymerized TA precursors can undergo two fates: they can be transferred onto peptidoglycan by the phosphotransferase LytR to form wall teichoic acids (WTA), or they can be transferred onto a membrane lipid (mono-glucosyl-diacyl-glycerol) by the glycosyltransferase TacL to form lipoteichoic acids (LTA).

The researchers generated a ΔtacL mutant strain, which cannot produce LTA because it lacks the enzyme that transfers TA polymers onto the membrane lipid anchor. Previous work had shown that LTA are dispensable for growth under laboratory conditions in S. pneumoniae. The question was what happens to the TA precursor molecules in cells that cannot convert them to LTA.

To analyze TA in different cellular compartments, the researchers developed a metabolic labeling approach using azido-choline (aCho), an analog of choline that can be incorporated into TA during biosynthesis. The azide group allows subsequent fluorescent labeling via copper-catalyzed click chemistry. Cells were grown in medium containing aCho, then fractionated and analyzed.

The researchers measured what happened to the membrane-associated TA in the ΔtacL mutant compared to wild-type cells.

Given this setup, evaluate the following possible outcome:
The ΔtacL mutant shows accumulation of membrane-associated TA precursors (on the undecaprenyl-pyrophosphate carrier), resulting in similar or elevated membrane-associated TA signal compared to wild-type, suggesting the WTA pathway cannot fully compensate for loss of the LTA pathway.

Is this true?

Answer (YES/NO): YES